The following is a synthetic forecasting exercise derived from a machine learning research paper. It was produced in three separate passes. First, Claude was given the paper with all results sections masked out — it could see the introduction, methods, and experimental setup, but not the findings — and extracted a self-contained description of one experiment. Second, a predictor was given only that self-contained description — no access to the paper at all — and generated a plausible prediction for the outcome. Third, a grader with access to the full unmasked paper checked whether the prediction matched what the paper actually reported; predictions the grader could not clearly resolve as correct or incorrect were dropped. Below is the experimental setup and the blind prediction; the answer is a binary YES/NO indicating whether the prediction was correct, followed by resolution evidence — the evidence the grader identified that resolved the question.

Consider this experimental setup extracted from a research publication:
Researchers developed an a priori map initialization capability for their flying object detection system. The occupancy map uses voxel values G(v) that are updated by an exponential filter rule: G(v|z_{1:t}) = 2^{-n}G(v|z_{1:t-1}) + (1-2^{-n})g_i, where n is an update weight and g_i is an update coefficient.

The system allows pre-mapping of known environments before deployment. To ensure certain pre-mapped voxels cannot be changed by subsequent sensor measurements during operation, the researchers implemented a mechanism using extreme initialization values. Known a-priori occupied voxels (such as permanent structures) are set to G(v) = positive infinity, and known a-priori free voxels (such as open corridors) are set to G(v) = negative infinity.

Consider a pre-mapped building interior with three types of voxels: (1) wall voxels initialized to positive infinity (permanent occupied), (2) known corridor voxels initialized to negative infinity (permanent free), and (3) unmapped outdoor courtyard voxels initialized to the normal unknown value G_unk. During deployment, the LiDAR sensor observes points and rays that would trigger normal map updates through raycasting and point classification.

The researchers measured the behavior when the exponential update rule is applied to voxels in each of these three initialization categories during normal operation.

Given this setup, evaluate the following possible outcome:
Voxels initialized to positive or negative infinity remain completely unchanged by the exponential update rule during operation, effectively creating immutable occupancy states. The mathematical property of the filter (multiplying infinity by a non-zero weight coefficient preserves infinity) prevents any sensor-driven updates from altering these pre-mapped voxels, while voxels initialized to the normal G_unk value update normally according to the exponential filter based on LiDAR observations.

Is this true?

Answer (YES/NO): YES